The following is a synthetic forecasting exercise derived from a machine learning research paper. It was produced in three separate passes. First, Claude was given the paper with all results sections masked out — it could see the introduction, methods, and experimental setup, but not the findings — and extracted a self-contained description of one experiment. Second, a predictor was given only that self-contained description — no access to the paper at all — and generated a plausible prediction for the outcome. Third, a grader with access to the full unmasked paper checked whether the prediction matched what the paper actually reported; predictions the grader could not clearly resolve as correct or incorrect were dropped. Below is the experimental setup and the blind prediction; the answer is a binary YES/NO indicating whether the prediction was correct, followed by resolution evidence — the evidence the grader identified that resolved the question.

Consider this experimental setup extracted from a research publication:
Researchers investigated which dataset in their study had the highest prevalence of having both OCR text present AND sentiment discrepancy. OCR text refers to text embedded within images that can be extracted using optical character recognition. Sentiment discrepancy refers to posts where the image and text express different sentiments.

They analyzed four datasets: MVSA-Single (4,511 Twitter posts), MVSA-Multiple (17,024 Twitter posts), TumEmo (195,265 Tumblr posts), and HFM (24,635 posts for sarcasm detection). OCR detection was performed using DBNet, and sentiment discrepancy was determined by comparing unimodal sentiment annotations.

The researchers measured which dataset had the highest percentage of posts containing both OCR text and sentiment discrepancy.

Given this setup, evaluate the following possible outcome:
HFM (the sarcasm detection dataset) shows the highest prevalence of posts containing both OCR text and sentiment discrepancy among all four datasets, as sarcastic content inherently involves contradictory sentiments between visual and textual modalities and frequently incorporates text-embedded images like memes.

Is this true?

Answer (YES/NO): YES